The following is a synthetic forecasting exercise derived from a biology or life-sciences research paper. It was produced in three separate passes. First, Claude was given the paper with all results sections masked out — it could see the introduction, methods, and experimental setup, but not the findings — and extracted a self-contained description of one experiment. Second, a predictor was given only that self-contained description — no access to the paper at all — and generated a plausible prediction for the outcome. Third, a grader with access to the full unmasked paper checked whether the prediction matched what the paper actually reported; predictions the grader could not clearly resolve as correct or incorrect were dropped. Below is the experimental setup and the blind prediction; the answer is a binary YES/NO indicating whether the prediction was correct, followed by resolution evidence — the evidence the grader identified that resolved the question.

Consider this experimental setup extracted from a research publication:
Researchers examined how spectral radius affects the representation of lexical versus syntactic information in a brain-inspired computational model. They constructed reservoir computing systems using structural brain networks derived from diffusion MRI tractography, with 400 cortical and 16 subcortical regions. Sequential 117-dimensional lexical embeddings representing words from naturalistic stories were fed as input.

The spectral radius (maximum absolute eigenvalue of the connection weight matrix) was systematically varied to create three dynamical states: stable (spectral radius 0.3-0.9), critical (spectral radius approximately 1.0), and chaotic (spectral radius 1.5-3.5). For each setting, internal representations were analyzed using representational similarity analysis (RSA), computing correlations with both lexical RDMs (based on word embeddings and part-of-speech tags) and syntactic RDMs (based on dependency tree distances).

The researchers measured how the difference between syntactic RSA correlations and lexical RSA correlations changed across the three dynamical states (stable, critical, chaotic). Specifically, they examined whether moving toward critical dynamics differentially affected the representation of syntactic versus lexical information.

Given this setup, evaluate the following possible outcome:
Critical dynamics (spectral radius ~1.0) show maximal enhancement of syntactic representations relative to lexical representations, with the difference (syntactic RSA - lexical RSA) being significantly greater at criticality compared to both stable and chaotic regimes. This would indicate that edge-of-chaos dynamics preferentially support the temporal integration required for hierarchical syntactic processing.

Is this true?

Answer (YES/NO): NO